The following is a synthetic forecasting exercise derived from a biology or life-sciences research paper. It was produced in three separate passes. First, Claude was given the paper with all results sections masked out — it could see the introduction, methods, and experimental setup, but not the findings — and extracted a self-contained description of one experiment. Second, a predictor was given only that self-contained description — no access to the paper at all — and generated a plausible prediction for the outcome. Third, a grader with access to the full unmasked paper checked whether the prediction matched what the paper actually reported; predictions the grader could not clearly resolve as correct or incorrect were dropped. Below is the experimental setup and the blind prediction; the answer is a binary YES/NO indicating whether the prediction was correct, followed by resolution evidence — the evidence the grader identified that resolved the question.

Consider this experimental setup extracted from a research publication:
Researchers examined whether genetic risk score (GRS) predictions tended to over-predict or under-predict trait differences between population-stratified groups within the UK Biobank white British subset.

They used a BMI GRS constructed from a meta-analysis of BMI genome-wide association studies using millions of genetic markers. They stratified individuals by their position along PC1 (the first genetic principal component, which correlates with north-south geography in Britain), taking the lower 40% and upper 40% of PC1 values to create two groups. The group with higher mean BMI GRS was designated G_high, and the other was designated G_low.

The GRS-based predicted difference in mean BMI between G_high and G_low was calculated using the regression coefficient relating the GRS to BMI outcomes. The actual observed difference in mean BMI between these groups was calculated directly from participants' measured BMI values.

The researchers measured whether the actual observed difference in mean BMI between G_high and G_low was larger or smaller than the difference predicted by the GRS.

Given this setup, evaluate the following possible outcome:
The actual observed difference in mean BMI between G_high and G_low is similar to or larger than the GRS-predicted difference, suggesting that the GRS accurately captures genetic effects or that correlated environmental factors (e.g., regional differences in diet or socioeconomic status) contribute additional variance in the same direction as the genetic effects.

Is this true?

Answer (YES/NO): YES